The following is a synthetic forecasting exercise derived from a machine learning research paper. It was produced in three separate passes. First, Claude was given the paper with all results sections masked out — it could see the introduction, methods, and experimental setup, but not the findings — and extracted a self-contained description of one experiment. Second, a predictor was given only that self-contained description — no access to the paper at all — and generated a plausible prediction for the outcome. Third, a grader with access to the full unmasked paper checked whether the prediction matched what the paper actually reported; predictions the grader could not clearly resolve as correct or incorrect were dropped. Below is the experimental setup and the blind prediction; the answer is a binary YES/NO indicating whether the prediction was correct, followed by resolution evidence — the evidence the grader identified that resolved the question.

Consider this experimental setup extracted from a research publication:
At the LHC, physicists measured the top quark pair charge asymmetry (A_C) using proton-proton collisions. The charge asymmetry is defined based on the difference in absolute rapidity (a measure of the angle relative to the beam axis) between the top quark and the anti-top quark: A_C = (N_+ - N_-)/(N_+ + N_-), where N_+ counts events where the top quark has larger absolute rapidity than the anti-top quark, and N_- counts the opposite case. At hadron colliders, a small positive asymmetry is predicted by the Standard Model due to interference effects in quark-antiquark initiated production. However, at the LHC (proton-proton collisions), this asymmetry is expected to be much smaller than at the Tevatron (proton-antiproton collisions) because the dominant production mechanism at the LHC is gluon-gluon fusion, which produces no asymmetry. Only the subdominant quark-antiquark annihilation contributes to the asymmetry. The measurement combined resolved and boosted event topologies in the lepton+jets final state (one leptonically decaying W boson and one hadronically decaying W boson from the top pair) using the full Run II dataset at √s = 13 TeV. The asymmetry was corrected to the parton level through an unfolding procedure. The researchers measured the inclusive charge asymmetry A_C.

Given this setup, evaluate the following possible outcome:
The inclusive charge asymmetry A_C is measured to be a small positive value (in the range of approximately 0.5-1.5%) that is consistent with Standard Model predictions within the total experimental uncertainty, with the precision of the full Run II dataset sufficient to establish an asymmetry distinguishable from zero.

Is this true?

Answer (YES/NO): YES